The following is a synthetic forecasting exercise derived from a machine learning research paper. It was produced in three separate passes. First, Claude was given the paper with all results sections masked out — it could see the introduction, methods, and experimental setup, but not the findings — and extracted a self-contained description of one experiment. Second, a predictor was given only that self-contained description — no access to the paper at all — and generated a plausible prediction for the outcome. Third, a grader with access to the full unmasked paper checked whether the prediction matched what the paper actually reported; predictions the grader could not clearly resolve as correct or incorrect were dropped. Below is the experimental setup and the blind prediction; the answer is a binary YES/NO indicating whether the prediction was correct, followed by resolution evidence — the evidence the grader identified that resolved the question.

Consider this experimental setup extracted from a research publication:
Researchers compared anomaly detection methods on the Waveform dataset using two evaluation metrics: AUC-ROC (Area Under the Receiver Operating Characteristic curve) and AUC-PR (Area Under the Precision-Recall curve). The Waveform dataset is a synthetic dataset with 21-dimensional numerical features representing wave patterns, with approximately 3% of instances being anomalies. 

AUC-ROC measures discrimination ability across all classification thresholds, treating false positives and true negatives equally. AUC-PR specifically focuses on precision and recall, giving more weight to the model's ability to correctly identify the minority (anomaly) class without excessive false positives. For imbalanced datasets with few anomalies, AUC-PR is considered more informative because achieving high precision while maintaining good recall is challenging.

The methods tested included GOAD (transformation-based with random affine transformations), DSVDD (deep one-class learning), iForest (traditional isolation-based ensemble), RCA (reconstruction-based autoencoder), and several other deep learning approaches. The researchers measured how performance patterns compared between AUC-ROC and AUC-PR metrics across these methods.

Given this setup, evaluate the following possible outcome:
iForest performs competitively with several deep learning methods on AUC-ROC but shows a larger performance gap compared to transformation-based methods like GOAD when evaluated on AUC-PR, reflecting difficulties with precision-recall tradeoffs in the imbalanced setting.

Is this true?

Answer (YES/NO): NO